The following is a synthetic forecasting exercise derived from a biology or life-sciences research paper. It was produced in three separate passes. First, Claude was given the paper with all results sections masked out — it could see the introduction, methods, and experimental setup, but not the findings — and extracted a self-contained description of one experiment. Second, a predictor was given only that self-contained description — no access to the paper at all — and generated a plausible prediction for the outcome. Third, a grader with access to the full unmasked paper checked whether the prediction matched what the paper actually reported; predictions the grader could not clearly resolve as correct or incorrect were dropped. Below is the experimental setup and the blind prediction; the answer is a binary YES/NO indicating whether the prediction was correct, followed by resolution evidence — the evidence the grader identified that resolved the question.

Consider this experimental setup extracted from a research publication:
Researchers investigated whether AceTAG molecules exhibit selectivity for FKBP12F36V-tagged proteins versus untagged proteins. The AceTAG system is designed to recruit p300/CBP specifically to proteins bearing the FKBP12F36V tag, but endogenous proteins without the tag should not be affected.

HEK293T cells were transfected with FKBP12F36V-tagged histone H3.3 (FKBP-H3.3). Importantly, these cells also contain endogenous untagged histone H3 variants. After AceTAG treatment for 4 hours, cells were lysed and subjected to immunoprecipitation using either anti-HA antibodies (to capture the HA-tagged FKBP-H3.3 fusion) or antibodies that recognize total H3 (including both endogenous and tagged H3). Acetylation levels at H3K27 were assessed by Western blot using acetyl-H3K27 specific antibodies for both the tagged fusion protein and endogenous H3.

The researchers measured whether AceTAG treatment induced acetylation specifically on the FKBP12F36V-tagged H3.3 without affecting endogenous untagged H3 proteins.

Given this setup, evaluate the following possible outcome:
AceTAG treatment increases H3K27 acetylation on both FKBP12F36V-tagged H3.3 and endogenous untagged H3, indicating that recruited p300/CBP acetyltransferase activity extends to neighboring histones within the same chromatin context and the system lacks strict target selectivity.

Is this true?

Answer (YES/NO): NO